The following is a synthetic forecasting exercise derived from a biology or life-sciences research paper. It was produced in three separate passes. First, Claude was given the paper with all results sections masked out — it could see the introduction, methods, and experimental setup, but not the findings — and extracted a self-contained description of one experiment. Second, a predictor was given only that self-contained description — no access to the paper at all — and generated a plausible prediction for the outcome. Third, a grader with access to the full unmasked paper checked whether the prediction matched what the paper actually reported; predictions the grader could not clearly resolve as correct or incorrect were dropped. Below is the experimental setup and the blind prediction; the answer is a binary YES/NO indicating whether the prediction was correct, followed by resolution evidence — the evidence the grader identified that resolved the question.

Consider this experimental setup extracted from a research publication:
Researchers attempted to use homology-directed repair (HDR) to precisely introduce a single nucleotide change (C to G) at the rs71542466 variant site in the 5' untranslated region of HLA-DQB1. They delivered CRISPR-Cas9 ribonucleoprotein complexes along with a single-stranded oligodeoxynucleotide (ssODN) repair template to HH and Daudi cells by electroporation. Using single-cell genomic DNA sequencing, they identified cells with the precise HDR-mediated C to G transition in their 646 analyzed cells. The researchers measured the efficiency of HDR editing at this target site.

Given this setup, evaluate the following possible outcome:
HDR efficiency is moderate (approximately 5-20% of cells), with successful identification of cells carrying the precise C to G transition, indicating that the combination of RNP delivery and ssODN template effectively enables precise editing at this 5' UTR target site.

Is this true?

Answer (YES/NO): NO